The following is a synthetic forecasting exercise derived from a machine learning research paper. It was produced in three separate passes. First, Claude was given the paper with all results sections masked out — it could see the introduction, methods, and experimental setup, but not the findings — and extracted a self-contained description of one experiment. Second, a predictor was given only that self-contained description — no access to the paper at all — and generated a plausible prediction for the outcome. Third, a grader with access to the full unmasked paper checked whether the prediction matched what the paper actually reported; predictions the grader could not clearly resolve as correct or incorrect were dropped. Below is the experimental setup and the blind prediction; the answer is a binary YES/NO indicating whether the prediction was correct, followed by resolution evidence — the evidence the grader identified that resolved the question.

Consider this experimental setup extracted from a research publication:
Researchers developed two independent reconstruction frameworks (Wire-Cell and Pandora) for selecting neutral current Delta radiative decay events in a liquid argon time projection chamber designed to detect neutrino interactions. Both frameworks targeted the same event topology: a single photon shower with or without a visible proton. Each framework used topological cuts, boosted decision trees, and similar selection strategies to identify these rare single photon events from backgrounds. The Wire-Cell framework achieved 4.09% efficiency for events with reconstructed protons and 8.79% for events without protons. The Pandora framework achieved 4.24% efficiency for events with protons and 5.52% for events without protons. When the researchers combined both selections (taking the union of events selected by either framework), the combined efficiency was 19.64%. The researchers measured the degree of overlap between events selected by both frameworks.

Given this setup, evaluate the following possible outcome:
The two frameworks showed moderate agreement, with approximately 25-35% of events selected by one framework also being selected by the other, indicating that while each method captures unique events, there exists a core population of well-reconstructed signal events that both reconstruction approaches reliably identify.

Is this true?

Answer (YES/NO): NO